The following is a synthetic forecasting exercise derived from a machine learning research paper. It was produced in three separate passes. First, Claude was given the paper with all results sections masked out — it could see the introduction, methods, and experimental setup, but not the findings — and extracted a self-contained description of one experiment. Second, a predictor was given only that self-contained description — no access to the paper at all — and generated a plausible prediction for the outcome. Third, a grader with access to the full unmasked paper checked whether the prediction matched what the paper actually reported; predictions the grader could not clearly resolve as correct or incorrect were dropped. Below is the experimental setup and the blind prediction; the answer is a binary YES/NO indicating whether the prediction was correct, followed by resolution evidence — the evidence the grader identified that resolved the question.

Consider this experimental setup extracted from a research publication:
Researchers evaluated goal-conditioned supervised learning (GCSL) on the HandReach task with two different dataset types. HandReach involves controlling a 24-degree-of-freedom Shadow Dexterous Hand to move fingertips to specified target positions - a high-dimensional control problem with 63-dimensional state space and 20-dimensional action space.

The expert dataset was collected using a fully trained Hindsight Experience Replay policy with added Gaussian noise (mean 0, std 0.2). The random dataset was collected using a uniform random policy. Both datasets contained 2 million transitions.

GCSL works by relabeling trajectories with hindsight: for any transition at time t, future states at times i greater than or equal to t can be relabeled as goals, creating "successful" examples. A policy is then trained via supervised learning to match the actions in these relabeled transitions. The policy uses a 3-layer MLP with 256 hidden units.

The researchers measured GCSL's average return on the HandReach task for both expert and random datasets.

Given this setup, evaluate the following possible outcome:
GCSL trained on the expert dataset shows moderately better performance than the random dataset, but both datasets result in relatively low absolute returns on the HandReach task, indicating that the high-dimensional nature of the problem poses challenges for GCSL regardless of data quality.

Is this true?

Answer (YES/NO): NO